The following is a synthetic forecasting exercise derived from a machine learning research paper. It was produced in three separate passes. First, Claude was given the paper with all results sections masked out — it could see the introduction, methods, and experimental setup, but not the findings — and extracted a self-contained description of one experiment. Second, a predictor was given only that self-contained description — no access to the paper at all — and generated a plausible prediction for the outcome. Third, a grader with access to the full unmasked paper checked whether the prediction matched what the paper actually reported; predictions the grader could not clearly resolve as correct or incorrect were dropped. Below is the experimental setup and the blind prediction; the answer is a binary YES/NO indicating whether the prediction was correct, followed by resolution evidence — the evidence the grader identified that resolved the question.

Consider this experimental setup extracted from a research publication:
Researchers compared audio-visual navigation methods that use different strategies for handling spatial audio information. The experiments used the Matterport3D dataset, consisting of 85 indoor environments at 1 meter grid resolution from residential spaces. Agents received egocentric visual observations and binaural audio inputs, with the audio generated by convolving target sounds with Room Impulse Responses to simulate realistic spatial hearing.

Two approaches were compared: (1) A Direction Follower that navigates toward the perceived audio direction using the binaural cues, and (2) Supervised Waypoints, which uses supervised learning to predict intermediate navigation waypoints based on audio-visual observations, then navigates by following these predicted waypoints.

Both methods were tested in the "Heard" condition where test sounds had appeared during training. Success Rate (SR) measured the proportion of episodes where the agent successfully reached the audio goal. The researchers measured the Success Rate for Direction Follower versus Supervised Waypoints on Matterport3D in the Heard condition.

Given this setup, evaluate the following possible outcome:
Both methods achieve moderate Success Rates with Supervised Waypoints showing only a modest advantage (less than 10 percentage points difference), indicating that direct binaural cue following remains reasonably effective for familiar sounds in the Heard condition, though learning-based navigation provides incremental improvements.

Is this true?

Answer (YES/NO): NO